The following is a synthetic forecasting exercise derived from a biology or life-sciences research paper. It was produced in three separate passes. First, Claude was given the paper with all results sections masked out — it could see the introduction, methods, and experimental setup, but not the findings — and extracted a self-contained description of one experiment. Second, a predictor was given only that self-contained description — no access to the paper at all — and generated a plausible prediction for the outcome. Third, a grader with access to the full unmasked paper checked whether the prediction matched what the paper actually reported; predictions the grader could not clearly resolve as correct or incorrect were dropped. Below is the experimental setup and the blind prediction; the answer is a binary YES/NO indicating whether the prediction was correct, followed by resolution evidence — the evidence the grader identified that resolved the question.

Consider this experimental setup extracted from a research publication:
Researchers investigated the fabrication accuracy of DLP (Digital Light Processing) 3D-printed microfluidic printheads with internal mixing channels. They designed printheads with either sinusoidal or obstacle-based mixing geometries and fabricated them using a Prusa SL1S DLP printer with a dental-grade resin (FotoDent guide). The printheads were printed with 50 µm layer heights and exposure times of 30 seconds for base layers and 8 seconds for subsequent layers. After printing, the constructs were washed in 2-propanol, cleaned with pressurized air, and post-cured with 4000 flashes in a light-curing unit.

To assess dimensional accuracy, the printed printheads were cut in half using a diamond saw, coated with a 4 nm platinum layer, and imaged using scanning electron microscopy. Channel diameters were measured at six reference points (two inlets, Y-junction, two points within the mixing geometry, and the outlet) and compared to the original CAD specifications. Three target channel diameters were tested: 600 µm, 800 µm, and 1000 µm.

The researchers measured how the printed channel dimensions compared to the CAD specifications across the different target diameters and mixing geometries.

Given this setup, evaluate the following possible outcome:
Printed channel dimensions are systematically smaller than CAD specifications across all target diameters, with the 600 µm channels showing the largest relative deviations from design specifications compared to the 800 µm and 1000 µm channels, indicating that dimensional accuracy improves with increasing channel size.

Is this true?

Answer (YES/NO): YES